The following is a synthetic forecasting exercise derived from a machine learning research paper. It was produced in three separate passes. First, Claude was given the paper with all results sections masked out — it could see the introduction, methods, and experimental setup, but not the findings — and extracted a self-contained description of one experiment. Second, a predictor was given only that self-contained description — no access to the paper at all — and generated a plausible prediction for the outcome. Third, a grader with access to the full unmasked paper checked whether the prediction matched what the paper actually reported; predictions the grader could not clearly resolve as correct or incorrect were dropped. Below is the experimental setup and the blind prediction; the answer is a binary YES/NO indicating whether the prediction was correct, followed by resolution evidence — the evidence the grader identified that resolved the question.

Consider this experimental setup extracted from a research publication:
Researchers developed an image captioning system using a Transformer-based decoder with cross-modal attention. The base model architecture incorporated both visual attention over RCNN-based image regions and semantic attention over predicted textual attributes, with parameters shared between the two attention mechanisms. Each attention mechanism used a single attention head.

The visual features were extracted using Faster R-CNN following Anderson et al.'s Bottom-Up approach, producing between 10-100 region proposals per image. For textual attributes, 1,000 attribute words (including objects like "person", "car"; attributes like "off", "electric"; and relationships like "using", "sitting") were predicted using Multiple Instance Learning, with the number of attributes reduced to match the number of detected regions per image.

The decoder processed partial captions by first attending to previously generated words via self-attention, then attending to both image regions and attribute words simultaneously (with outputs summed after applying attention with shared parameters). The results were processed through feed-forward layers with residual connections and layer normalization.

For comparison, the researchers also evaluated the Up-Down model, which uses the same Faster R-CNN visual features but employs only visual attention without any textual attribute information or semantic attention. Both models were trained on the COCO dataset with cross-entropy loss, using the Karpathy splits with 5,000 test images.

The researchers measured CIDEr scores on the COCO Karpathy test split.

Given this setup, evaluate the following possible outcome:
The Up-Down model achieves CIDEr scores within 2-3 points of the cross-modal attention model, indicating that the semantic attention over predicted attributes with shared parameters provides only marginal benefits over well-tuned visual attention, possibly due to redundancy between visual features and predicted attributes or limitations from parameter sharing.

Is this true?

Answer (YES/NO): YES